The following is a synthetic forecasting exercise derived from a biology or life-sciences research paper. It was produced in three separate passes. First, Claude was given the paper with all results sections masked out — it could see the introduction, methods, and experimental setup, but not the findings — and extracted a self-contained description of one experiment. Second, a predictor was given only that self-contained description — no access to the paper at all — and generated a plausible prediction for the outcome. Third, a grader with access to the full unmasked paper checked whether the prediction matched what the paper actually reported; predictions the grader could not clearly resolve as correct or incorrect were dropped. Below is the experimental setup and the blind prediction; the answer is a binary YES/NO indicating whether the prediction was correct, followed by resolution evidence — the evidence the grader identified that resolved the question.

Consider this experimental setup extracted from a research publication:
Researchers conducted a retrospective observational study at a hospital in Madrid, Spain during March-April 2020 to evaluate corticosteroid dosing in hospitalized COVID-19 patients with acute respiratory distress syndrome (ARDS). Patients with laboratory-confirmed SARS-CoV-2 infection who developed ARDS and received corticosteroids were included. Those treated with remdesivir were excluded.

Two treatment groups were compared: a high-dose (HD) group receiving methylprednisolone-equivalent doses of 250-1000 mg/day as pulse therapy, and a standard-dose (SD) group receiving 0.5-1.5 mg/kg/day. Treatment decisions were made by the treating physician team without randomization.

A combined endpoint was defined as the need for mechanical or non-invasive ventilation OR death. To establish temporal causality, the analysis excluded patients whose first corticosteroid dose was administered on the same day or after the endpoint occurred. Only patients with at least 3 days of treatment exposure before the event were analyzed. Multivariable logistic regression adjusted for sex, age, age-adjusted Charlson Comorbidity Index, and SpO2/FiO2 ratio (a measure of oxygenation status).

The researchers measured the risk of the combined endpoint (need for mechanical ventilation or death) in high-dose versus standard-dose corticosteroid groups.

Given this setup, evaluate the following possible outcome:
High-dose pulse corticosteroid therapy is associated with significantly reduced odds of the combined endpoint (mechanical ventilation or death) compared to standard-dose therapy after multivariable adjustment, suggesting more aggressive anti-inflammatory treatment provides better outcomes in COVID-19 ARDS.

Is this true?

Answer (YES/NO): NO